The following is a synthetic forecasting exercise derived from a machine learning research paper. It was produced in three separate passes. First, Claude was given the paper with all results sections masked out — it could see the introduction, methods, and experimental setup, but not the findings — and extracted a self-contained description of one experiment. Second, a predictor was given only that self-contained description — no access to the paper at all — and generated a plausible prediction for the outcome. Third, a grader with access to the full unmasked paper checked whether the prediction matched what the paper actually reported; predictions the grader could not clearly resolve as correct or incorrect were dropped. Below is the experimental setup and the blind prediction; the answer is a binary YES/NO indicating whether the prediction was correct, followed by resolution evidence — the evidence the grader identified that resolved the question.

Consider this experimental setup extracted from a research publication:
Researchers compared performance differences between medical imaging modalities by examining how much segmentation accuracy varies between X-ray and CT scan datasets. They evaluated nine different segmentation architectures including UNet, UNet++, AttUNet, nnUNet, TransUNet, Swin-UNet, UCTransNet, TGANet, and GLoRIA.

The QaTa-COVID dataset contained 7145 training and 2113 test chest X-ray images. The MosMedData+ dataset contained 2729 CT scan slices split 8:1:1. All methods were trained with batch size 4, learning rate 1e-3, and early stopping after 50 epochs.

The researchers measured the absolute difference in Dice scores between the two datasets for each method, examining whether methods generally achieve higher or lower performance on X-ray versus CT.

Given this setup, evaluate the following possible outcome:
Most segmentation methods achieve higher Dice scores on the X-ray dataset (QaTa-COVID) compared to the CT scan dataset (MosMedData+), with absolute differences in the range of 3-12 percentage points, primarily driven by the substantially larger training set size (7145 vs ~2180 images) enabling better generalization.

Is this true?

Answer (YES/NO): NO